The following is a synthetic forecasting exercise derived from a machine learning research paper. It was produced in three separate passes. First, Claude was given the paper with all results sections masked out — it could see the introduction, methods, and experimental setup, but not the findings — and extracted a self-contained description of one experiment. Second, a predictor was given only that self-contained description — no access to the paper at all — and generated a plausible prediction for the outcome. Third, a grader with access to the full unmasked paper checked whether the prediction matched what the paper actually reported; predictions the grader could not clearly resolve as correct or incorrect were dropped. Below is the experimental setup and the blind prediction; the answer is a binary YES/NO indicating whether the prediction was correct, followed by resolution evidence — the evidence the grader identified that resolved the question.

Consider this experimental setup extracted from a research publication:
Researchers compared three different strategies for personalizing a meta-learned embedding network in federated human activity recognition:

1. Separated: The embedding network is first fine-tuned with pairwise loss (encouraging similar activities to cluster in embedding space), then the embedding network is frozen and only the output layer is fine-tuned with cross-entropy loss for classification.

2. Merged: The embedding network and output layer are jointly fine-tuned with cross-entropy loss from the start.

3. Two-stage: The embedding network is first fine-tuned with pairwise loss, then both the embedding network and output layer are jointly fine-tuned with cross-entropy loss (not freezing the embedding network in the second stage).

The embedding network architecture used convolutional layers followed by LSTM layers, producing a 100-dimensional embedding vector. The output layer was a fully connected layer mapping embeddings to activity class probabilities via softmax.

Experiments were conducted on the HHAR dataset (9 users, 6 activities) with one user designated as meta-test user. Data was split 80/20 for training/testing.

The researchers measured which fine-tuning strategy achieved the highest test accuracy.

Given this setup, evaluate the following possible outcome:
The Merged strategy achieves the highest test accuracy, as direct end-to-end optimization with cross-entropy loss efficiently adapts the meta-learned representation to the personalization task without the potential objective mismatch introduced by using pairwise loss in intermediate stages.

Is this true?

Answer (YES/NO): NO